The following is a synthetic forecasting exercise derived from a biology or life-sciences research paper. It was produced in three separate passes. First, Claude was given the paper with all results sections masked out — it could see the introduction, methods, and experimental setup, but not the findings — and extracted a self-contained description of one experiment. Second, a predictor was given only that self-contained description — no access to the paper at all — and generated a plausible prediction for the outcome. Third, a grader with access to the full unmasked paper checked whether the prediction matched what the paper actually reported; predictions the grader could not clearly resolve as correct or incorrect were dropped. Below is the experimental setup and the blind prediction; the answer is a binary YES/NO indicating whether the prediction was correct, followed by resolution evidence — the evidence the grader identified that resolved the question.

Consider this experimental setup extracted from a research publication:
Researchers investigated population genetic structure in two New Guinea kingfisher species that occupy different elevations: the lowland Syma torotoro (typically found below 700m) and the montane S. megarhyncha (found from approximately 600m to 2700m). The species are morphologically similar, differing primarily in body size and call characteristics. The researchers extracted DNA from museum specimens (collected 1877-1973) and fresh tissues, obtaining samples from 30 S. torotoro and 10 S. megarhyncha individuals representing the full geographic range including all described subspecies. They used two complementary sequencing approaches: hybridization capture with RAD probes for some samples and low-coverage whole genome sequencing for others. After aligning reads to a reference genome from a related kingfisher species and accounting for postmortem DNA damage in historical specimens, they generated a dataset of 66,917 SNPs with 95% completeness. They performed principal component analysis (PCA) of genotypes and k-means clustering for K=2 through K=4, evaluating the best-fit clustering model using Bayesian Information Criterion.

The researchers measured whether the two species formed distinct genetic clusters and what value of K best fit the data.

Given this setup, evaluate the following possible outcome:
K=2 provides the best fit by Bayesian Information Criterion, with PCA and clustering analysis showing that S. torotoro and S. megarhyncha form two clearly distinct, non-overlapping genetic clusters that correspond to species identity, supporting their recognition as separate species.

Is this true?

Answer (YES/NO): NO